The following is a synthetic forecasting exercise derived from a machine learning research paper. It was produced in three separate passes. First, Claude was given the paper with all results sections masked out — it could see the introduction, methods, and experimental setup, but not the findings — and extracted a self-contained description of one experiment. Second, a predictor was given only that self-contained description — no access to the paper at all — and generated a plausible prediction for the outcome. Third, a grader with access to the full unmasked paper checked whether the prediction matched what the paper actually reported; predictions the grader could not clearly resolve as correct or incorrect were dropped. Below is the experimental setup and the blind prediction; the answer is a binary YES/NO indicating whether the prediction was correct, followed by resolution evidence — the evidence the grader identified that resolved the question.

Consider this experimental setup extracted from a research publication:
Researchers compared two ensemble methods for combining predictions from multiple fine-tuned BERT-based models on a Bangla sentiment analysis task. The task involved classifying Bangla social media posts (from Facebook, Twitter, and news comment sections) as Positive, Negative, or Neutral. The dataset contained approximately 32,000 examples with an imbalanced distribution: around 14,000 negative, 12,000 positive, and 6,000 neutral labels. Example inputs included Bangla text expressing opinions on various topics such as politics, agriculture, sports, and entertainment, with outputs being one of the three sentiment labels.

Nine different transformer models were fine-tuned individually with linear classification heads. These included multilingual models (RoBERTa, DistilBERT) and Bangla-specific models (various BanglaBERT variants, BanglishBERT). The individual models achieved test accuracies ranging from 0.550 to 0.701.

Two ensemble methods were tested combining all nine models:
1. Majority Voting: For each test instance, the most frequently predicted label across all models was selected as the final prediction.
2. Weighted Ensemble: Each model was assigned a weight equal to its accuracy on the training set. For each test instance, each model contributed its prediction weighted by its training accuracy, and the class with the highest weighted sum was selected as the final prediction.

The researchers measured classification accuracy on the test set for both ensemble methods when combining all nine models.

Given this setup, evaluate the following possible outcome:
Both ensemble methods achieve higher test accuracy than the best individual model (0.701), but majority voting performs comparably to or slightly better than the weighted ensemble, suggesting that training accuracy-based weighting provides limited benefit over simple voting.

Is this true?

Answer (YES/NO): YES